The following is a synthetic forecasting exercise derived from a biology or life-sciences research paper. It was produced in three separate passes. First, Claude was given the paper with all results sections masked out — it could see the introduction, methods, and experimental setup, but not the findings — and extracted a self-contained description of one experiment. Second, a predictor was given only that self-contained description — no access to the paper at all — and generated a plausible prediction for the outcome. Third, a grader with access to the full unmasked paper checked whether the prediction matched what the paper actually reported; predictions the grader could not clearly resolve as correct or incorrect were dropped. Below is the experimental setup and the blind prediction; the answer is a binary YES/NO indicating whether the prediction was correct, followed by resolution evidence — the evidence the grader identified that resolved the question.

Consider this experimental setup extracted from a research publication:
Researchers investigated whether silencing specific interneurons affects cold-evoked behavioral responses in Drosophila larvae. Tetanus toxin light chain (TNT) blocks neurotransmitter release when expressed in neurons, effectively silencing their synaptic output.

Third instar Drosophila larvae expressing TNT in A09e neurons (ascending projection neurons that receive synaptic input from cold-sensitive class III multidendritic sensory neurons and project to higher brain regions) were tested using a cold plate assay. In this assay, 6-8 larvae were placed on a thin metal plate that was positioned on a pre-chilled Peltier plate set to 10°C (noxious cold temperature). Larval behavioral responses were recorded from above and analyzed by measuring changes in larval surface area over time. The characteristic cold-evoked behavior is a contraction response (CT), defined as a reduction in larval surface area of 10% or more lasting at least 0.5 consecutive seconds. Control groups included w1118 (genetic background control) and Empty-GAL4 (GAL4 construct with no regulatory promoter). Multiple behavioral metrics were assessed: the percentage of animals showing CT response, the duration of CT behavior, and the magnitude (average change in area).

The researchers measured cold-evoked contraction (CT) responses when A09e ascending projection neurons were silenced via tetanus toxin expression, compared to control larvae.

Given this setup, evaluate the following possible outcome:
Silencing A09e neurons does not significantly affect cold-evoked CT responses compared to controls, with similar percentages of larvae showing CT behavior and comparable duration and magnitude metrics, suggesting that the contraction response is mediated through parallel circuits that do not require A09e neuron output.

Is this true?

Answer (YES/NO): NO